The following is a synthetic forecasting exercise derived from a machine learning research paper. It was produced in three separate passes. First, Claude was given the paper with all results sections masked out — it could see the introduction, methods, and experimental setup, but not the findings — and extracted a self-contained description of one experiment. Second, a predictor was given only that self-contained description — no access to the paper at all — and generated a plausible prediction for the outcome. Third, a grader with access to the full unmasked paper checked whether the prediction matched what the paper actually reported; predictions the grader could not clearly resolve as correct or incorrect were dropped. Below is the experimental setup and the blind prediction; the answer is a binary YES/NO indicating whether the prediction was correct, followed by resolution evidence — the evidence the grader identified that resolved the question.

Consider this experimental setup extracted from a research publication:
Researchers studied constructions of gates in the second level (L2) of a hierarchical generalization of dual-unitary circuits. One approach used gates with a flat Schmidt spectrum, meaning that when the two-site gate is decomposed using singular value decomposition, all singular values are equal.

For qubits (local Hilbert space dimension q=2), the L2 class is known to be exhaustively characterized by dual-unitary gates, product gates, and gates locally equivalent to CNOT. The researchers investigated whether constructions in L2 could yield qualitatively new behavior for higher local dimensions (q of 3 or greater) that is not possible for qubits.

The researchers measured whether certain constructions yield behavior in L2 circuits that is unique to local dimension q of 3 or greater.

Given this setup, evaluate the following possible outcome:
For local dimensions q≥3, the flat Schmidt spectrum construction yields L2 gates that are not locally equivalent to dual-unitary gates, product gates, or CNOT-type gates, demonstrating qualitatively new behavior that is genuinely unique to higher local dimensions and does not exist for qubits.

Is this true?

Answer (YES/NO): NO